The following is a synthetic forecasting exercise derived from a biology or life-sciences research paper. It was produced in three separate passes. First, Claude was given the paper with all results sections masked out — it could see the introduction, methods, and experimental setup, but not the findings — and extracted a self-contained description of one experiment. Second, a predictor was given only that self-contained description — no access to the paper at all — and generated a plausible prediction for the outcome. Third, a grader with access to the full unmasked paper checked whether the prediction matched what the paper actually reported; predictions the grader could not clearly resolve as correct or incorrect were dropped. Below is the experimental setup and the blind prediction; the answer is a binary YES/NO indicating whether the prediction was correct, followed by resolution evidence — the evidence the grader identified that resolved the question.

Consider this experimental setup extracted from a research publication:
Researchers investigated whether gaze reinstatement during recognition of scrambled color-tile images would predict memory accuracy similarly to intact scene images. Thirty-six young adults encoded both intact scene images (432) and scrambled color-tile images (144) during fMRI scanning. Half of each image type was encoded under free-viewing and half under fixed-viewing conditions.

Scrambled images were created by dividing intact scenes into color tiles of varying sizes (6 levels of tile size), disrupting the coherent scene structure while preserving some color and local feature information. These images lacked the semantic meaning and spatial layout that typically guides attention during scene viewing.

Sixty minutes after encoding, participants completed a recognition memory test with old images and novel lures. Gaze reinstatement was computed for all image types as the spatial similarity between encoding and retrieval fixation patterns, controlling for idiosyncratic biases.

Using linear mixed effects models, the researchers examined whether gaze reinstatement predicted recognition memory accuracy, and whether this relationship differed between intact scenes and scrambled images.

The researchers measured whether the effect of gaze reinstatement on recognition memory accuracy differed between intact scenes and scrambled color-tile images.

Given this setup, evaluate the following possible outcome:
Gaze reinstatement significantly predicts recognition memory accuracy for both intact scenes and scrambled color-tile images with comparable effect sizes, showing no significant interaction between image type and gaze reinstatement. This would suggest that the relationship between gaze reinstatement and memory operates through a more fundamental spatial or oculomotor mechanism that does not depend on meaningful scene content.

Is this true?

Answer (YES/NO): NO